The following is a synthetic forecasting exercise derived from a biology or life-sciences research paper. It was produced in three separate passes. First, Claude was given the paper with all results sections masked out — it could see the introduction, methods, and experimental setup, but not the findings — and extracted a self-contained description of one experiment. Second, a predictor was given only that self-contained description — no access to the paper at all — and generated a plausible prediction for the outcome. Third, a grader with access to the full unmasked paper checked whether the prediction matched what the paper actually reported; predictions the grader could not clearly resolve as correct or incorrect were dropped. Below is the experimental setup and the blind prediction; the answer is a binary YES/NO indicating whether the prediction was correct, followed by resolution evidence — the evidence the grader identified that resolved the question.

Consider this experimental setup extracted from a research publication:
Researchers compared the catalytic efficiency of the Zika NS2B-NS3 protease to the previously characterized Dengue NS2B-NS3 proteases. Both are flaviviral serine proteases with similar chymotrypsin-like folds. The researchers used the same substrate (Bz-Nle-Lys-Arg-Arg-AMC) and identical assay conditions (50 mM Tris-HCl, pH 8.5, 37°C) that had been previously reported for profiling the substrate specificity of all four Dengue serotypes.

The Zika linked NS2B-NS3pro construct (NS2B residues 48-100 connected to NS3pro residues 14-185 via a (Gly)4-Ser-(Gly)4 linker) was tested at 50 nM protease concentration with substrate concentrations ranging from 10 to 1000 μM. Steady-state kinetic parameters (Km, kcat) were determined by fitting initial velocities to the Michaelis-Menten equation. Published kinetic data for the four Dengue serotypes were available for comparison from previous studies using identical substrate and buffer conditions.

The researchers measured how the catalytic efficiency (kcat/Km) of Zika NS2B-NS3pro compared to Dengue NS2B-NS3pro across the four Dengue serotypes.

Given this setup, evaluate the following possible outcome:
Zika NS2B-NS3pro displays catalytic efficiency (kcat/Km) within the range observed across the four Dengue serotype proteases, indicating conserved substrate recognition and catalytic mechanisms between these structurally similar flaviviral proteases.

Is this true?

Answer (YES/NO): NO